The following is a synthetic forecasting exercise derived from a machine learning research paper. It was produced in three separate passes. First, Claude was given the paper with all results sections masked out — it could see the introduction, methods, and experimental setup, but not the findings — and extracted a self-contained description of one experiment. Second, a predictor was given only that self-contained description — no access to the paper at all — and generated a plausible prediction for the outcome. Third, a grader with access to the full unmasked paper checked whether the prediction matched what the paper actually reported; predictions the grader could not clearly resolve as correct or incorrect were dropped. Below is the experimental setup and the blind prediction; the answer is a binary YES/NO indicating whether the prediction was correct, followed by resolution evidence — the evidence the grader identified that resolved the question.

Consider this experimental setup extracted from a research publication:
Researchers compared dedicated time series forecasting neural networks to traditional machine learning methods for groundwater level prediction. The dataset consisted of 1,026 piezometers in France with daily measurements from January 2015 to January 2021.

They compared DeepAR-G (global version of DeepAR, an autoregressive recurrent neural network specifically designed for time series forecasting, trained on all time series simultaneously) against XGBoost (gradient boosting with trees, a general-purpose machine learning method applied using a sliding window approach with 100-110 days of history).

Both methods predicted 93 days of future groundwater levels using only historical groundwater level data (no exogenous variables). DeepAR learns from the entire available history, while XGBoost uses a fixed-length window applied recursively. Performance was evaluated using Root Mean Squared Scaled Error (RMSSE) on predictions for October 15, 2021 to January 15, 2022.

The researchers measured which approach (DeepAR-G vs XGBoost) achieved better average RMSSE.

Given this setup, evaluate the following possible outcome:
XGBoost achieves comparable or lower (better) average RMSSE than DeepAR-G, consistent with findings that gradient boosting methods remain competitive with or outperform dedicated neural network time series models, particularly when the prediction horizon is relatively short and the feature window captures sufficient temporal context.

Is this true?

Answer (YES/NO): YES